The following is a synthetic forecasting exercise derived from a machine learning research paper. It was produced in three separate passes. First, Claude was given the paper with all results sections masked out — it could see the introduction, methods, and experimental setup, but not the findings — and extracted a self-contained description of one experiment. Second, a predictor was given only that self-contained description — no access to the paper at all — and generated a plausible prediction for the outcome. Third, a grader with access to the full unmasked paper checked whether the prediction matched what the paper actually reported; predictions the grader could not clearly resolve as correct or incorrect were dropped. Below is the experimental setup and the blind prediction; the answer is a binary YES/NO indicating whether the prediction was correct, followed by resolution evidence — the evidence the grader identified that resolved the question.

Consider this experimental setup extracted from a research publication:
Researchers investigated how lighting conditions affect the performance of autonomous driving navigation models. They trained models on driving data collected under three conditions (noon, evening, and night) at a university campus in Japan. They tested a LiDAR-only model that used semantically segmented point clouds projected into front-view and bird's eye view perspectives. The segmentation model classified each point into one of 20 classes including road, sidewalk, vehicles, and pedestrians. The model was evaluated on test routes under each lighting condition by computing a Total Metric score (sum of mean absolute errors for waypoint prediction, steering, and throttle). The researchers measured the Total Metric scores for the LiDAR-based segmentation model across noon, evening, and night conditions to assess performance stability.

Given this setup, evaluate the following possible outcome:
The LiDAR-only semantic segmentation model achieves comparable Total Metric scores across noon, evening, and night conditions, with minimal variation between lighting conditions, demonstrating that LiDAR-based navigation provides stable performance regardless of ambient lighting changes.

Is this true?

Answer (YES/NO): YES